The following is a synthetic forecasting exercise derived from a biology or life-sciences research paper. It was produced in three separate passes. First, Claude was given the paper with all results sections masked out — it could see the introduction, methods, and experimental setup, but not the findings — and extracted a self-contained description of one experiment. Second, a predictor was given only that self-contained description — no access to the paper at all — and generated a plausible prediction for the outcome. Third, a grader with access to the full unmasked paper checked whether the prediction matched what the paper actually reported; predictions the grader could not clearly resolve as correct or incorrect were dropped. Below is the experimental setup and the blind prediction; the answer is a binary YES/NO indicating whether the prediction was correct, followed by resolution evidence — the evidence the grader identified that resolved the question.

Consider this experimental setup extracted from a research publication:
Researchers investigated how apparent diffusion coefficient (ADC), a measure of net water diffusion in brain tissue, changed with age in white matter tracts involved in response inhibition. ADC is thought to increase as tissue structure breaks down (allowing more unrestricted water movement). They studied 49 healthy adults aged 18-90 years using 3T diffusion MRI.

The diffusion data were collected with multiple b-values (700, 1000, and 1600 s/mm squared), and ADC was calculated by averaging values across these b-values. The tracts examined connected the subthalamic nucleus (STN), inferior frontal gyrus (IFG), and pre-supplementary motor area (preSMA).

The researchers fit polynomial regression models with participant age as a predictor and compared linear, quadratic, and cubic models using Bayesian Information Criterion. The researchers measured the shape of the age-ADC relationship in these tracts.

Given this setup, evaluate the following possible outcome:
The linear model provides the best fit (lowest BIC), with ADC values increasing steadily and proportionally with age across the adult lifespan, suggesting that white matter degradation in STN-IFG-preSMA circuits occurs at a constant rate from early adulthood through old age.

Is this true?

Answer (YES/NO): NO